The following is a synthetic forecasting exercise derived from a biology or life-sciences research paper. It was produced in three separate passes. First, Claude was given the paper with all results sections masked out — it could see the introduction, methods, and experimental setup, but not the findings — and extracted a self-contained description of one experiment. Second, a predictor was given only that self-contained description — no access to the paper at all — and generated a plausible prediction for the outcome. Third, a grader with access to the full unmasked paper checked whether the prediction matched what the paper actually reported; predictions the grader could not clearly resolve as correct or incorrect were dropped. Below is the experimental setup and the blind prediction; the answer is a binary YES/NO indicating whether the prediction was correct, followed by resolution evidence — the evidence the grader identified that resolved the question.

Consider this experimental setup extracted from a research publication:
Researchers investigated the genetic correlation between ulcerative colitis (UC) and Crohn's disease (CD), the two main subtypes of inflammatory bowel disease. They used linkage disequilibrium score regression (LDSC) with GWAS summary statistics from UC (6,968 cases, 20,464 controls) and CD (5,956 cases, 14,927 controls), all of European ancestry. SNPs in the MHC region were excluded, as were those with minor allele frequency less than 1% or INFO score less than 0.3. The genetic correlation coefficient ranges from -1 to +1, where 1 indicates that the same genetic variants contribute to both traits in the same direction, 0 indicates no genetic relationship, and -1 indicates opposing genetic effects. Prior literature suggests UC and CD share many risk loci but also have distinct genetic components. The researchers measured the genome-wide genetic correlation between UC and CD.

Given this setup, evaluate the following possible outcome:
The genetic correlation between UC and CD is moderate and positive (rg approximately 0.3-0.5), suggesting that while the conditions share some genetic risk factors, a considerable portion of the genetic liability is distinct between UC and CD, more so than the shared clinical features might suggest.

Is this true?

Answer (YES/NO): NO